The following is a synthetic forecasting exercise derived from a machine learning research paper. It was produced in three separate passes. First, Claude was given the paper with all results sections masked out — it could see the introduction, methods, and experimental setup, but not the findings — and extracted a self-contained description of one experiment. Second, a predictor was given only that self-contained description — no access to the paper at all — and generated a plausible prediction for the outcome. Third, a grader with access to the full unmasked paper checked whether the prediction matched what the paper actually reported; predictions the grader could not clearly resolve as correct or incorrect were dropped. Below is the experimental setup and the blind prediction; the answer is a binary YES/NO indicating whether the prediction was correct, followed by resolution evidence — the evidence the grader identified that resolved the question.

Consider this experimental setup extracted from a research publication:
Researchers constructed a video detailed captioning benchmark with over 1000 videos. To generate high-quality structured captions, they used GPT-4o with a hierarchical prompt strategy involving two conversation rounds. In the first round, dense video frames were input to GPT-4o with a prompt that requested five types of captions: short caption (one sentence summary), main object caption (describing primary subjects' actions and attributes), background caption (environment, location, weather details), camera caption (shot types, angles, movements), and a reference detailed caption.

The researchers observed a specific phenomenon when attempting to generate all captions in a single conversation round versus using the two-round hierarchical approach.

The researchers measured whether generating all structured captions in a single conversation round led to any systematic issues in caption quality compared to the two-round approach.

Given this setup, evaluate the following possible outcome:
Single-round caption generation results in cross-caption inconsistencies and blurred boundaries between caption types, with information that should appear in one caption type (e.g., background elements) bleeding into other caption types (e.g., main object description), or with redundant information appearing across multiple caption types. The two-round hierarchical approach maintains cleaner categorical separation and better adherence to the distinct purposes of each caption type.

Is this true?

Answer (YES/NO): NO